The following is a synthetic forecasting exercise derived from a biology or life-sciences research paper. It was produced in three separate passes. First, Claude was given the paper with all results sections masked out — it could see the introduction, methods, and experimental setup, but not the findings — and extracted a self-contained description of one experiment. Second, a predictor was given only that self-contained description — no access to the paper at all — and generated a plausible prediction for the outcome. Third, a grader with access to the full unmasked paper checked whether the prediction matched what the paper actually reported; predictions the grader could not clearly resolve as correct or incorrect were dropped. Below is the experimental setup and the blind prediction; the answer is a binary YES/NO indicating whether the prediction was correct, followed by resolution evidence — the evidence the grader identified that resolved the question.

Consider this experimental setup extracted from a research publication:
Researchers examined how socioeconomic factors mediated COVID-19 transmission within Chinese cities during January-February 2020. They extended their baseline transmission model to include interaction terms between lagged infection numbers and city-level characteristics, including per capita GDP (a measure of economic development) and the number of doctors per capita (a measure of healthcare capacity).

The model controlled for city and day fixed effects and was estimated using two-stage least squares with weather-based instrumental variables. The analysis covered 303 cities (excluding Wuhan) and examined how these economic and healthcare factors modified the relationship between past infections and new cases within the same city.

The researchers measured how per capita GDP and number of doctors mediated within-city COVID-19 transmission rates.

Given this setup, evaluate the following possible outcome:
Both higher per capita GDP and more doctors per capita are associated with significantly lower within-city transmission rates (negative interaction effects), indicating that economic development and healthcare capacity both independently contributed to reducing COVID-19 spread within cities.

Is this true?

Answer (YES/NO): NO